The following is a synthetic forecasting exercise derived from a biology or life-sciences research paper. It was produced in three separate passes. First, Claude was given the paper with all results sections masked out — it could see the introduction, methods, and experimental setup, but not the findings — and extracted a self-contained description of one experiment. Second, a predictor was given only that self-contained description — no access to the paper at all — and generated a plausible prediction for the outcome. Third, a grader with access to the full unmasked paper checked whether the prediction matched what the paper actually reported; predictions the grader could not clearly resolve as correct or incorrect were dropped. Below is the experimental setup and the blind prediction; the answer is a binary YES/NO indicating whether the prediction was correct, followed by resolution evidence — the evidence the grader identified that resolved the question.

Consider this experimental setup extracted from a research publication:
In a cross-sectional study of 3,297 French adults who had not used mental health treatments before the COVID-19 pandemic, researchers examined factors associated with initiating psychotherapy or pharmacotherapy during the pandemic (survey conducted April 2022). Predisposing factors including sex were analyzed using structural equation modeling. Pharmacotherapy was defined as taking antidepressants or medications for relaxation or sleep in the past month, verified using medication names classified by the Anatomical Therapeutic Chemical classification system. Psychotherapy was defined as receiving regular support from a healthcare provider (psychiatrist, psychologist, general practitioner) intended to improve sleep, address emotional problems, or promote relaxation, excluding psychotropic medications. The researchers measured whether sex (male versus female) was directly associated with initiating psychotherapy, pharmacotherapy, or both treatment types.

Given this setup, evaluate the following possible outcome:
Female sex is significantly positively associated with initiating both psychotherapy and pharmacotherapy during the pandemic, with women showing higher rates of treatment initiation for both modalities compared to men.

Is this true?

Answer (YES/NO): NO